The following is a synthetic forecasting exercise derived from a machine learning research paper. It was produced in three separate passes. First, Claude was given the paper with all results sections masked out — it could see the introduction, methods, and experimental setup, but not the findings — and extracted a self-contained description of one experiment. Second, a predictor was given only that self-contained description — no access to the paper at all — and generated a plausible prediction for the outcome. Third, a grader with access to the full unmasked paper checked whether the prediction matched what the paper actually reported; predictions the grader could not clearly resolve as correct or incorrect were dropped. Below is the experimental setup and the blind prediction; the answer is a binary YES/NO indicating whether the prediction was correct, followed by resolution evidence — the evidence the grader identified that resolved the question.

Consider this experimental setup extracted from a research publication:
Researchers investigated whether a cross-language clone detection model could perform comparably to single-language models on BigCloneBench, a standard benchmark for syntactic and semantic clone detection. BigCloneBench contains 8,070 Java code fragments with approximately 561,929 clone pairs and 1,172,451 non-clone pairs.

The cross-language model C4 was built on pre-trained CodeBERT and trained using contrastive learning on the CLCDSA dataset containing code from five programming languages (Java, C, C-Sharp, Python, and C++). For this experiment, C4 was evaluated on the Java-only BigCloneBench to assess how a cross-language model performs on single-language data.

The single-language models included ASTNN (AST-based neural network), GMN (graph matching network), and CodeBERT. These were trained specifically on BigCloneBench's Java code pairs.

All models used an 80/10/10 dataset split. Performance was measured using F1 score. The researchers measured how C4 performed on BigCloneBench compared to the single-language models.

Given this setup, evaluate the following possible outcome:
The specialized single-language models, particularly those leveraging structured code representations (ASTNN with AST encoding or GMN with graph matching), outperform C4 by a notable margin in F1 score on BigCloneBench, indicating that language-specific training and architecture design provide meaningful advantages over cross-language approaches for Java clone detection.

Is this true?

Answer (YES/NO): NO